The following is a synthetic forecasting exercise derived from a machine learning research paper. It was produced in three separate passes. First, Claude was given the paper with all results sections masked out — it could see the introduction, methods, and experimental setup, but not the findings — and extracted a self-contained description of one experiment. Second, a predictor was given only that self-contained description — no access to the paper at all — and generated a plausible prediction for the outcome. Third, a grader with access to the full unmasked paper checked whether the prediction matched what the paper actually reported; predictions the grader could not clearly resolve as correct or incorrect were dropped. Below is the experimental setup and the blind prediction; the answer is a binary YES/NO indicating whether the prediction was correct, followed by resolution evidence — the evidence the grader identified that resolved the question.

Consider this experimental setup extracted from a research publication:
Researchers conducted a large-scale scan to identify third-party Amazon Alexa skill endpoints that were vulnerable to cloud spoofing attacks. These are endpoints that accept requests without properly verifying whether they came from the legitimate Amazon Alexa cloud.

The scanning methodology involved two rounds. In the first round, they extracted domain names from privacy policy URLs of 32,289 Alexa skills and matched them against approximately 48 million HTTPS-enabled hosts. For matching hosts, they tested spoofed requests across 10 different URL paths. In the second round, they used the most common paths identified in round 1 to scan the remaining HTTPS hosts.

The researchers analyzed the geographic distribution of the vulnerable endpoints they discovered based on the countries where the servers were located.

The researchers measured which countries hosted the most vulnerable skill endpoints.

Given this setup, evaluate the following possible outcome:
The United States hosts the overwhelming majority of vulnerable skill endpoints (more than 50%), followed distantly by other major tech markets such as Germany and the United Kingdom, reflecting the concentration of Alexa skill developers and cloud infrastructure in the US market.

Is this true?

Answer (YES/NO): NO